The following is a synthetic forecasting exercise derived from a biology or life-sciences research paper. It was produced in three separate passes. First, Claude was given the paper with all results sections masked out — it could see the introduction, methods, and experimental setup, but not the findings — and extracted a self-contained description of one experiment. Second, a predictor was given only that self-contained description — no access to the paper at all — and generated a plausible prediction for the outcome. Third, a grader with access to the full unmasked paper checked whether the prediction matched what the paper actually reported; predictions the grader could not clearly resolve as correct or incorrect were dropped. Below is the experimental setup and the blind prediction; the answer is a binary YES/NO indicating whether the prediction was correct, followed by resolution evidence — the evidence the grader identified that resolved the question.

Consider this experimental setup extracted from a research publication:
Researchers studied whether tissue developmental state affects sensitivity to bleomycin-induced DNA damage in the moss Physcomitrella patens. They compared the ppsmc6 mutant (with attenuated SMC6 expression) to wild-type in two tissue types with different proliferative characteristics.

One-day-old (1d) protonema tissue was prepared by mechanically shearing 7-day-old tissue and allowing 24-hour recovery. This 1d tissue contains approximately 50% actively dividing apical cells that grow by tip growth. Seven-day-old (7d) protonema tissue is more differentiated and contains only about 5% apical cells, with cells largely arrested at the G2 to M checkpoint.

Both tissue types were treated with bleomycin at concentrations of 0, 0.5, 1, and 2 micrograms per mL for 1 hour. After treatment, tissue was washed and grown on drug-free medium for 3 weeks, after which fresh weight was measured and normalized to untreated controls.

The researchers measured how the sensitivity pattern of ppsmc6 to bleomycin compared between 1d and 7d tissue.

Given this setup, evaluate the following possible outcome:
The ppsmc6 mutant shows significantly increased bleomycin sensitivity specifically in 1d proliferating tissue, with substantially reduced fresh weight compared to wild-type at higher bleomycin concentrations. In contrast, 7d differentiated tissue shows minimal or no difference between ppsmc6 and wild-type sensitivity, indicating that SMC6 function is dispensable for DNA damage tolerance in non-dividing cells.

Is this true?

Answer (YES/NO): NO